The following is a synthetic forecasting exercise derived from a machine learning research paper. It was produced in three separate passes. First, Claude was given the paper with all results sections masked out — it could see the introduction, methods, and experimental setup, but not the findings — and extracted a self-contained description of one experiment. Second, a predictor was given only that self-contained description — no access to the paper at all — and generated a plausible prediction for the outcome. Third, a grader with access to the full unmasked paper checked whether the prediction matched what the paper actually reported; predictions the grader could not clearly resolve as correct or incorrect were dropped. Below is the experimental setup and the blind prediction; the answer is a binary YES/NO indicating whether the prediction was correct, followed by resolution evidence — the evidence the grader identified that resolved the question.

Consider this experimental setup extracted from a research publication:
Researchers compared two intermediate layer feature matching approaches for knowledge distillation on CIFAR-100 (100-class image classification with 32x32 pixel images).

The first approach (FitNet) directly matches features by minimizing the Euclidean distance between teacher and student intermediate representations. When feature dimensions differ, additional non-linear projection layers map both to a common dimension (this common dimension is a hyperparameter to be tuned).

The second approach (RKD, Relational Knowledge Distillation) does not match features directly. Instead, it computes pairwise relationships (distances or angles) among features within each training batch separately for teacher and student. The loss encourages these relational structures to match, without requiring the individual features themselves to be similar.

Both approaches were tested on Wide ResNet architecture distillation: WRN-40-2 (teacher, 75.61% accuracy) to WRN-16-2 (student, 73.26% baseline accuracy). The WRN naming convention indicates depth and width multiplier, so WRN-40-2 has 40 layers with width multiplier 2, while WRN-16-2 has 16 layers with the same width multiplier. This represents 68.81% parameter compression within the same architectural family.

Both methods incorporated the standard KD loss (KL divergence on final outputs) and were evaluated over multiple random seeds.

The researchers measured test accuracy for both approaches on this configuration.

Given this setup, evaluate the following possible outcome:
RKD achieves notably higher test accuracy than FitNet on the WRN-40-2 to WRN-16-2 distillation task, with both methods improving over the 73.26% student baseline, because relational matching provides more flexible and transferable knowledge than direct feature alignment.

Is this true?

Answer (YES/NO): NO